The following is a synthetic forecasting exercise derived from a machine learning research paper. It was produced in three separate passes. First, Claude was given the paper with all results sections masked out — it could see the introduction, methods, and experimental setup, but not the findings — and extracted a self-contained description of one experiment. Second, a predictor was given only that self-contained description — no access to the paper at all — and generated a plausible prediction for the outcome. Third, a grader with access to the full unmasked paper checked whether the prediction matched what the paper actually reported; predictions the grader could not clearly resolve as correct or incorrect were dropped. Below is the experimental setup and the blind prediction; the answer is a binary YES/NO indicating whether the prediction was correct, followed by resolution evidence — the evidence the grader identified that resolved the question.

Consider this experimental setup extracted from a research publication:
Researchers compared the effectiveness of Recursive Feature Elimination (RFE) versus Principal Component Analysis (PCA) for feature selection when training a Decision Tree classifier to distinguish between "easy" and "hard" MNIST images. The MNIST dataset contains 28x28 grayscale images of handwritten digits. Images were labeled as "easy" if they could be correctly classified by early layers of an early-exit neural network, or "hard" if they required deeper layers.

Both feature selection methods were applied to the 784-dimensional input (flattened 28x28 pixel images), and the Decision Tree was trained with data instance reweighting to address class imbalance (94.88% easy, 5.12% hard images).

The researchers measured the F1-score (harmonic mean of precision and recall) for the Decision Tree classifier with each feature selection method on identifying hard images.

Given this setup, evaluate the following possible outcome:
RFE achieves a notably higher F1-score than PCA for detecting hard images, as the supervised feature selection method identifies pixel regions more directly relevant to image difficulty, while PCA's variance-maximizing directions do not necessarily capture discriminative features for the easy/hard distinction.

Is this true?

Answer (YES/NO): NO